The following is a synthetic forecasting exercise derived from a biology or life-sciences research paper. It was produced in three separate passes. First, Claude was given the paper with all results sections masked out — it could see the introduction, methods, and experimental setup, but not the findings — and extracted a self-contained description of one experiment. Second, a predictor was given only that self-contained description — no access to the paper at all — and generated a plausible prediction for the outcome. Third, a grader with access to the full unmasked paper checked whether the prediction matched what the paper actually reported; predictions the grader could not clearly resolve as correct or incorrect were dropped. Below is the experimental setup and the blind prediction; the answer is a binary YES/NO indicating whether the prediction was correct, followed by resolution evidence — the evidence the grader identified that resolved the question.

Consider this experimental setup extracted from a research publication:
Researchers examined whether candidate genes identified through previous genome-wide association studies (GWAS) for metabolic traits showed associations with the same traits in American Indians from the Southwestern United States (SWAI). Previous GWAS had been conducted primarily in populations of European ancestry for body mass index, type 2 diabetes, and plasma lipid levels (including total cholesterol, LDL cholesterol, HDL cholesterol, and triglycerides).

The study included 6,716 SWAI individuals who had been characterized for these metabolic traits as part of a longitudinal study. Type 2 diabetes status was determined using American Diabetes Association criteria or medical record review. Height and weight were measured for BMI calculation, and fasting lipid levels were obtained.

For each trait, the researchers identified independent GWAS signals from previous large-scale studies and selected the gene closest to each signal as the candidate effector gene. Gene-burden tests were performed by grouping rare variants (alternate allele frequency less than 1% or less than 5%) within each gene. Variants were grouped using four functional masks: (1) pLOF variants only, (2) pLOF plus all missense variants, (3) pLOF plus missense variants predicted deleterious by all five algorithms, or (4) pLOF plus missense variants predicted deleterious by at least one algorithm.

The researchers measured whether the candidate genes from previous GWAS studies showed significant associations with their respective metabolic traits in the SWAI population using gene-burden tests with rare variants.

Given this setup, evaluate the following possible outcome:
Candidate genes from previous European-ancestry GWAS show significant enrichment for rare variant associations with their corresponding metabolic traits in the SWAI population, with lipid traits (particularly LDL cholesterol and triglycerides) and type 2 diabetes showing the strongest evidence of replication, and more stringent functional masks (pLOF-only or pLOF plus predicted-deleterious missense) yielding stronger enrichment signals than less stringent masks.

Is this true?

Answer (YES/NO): NO